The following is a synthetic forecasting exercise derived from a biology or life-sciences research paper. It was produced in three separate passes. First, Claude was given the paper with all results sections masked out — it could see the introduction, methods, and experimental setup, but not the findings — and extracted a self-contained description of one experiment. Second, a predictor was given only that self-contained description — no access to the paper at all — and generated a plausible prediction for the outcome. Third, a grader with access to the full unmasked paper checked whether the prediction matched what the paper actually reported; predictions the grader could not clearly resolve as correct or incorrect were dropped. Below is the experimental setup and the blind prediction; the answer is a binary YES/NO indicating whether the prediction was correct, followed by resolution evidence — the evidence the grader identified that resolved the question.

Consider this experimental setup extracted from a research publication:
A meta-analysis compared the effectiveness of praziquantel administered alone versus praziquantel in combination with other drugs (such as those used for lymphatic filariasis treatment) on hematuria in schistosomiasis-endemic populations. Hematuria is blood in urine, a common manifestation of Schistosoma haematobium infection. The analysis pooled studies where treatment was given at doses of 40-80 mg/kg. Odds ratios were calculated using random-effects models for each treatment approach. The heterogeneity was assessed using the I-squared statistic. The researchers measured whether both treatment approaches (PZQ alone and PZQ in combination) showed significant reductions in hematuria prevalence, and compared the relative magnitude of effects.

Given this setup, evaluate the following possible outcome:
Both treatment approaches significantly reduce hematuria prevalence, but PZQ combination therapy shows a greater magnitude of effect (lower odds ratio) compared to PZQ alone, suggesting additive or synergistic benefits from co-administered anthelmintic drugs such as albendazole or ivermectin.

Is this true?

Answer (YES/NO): YES